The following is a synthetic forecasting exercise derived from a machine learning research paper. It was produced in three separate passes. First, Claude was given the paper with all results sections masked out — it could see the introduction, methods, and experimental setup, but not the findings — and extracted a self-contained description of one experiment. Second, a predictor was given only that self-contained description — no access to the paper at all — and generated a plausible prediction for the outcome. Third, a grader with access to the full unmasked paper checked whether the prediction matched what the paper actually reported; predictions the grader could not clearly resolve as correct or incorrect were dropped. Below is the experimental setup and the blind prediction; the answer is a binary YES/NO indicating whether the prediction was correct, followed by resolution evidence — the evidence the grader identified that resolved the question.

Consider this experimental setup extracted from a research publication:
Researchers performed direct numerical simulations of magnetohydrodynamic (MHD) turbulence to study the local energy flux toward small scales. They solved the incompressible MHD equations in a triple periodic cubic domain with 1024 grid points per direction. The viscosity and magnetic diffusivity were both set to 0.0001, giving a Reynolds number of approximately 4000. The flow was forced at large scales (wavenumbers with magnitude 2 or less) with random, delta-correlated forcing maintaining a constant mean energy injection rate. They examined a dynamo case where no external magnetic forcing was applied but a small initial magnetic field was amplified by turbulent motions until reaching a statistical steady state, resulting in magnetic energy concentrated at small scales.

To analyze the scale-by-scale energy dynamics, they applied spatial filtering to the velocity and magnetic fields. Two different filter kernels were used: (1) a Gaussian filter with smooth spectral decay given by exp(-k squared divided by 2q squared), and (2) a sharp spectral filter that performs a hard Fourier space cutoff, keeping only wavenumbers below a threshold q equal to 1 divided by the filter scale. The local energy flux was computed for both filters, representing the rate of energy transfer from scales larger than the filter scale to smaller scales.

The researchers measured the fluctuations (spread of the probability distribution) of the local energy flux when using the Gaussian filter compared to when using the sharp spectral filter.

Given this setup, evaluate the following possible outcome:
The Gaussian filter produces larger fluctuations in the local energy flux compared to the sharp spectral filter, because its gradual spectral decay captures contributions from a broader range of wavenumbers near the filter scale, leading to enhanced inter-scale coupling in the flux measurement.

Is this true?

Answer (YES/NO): NO